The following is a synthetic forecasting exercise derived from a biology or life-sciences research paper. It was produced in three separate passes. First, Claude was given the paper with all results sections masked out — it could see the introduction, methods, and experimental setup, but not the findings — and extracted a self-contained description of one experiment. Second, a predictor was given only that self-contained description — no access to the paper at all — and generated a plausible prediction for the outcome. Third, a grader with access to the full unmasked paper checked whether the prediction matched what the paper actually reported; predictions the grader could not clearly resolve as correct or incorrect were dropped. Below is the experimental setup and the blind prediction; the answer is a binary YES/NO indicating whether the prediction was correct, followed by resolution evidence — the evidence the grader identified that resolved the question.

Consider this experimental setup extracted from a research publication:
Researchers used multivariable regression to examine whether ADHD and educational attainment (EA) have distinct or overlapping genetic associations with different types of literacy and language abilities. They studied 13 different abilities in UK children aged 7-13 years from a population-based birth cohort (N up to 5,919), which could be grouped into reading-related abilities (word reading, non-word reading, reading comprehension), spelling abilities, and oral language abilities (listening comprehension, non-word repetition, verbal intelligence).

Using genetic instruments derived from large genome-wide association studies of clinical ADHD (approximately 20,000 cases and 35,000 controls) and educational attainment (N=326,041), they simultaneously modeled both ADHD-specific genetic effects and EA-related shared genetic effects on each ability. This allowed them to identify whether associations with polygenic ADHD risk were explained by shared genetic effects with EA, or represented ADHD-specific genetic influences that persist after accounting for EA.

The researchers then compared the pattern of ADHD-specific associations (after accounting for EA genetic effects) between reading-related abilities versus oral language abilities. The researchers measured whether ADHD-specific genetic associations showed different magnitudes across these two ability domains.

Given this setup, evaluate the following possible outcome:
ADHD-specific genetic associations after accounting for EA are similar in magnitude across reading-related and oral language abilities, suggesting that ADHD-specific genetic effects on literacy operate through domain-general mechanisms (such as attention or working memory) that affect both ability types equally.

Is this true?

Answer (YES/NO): NO